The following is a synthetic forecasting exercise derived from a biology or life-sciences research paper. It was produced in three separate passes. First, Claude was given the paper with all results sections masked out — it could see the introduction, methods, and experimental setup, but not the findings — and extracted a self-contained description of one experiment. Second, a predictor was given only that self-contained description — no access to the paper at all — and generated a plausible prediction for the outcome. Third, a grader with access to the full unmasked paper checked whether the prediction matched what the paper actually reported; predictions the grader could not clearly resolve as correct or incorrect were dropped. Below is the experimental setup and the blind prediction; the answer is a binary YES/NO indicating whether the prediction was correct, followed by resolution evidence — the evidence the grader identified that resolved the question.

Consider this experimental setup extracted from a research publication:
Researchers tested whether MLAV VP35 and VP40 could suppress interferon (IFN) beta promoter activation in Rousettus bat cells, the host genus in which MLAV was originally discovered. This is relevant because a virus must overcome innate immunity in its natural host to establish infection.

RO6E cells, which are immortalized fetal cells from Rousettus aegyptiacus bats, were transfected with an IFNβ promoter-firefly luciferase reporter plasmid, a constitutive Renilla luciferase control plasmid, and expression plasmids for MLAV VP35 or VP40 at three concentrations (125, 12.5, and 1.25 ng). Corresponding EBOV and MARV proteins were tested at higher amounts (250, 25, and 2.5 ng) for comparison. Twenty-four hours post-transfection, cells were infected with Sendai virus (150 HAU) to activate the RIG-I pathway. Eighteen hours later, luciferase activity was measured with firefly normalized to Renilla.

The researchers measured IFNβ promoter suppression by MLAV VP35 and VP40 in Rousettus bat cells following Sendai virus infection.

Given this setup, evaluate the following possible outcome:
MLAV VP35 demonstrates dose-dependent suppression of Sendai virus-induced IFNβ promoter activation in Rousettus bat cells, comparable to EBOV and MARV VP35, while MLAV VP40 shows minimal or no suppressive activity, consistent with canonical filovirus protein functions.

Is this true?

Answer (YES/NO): NO